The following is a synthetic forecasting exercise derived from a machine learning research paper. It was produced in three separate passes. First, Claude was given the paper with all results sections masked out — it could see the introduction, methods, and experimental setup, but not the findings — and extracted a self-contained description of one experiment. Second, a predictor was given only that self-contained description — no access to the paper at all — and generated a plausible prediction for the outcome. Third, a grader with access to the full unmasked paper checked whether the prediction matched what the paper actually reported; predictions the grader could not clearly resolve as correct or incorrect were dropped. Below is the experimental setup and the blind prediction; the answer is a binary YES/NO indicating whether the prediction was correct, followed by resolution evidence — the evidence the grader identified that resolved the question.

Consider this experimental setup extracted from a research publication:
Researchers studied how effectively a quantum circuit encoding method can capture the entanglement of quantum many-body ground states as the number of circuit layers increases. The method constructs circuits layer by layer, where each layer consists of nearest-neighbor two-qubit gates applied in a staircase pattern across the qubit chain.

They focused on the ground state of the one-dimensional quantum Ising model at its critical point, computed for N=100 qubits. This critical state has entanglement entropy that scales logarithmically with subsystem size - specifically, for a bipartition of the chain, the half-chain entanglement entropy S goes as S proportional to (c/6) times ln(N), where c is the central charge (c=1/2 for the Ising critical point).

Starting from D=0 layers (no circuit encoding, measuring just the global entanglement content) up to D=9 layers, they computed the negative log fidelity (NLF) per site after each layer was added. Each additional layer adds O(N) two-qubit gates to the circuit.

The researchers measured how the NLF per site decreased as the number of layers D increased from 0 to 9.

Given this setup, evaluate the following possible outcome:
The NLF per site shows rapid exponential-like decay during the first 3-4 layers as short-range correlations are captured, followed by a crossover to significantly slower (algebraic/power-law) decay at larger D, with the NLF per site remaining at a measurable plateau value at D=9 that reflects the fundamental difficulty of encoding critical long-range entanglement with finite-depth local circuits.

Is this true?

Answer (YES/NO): NO